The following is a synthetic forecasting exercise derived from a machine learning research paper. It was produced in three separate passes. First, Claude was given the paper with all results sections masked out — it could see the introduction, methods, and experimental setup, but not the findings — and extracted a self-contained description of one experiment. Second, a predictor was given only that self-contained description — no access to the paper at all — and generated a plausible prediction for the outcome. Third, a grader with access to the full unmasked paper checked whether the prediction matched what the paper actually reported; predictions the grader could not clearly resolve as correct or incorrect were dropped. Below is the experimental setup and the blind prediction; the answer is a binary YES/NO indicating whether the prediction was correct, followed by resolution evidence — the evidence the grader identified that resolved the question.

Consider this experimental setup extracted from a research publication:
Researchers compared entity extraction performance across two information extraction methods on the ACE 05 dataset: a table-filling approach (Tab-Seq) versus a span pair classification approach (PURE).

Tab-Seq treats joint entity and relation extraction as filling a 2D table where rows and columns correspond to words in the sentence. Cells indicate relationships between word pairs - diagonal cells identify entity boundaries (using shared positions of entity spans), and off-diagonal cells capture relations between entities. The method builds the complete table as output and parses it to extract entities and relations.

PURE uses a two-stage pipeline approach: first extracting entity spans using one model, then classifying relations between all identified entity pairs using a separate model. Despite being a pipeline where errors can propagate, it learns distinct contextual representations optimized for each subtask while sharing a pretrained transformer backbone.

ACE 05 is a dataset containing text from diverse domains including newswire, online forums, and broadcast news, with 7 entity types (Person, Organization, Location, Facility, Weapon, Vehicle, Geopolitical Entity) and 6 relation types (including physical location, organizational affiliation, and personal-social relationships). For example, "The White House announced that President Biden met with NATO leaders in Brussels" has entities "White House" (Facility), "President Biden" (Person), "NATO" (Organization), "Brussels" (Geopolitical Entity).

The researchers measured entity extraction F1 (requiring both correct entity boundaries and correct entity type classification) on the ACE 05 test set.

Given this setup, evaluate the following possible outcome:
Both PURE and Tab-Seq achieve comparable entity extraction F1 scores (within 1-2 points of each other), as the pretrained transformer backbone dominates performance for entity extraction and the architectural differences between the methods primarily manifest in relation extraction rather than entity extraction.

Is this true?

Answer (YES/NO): YES